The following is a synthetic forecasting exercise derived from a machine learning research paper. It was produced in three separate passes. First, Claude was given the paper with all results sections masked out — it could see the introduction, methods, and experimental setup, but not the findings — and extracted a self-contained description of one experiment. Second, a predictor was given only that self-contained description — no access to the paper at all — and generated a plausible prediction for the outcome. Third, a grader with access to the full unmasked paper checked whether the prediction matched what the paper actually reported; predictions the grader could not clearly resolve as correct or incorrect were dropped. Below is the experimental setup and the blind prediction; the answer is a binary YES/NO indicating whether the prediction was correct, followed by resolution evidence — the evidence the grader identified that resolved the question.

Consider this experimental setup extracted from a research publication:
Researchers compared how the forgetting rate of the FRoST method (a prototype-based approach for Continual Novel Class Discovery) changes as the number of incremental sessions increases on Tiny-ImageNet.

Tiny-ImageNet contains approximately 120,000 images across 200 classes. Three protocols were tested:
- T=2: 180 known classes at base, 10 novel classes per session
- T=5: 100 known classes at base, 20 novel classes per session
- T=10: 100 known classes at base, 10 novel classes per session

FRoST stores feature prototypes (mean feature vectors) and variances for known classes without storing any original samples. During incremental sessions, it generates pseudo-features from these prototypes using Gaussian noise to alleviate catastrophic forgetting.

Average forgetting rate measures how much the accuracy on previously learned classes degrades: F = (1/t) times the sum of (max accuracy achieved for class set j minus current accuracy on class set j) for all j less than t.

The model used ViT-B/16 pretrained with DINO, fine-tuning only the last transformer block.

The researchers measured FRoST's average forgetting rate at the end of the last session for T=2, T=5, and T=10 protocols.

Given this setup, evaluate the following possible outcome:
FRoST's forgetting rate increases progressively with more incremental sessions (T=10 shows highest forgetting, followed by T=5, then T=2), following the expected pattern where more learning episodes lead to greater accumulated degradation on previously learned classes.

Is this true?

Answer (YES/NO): YES